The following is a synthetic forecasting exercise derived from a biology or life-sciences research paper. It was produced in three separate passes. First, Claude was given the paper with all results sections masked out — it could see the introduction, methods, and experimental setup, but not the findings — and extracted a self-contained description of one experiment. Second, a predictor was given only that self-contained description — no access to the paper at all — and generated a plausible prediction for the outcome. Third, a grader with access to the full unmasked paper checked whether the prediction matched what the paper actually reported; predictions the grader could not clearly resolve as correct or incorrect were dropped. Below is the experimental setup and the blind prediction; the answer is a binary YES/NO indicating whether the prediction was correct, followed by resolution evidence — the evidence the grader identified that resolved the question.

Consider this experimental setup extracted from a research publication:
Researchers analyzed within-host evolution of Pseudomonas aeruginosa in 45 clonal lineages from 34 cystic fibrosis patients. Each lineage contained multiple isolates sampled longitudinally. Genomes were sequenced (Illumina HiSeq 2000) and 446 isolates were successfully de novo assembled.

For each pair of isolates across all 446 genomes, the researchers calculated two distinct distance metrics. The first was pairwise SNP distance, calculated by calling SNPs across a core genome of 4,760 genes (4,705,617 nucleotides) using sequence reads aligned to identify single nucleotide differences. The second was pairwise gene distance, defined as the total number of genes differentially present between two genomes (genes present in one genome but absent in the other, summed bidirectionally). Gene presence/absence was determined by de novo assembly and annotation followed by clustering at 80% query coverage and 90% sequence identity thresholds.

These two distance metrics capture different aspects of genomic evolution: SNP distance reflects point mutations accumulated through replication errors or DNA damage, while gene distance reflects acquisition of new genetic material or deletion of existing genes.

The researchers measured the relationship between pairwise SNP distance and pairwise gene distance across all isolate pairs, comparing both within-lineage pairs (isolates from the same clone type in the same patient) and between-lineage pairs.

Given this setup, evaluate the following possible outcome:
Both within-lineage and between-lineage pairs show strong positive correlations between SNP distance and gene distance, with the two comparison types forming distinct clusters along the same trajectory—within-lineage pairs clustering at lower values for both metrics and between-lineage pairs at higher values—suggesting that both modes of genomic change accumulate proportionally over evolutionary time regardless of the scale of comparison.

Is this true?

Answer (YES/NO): NO